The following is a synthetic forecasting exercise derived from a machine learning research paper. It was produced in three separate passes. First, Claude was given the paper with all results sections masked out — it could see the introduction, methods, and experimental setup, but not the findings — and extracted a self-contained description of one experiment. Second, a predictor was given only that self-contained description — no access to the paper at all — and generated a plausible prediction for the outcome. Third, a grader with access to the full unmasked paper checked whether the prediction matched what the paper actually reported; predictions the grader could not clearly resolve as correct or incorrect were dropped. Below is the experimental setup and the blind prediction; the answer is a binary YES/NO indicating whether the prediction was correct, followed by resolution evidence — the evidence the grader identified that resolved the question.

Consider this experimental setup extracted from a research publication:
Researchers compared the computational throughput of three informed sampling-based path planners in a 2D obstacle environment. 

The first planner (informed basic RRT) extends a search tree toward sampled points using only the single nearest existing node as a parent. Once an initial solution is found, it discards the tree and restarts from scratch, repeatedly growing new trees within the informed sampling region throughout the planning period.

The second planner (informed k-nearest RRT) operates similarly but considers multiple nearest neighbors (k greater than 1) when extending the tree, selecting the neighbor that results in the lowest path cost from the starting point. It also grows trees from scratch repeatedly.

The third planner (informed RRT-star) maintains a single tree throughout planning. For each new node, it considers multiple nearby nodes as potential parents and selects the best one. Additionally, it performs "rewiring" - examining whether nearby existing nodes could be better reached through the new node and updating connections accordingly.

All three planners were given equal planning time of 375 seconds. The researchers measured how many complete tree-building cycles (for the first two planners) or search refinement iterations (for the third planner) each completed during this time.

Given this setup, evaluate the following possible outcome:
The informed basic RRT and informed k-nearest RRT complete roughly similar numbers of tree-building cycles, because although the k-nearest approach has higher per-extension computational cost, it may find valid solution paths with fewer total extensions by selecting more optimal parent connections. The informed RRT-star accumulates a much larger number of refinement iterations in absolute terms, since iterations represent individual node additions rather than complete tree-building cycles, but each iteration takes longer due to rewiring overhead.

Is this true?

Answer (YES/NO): NO